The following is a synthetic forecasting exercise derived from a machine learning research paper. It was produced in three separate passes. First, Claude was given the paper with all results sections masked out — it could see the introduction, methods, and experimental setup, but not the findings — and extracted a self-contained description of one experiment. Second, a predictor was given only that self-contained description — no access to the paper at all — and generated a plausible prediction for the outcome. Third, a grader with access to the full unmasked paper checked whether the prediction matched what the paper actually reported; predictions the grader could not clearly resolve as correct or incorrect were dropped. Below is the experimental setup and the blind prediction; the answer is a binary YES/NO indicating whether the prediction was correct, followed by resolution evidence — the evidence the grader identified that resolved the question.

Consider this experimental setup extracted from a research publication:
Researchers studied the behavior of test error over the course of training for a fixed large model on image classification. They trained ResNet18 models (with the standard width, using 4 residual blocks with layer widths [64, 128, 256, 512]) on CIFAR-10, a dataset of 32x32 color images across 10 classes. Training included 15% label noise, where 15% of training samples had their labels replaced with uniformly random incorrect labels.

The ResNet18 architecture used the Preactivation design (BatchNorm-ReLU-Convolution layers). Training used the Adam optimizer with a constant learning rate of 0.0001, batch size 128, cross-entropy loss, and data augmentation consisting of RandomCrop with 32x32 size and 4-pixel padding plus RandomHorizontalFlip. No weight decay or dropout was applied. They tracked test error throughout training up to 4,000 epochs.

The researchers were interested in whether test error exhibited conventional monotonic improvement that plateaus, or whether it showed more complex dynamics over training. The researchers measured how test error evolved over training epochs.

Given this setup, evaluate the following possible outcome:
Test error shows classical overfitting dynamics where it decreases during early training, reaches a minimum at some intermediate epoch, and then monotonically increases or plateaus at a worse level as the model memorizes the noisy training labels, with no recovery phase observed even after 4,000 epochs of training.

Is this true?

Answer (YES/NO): NO